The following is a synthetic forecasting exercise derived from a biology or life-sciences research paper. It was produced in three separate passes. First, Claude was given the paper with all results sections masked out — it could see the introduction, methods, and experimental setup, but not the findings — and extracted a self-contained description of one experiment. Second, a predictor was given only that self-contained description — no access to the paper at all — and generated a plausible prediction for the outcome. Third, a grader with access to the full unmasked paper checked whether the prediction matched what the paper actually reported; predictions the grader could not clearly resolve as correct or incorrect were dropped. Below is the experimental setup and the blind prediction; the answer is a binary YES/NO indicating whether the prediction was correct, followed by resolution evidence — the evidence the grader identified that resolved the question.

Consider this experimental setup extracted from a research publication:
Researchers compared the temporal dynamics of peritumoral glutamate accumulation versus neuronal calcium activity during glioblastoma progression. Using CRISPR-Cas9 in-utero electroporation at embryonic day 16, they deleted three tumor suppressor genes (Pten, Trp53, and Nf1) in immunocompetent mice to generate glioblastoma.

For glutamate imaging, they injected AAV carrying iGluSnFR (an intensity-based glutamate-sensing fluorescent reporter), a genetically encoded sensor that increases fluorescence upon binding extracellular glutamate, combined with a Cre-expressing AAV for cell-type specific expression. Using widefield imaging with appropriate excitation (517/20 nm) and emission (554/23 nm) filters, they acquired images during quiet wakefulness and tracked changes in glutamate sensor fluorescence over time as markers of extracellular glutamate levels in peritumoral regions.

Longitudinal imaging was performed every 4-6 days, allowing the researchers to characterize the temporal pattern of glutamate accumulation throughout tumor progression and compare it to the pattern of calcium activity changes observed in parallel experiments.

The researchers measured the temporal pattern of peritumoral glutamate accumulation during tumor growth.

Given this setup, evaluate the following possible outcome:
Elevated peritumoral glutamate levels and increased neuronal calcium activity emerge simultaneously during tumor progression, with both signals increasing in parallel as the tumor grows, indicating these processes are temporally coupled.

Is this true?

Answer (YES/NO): NO